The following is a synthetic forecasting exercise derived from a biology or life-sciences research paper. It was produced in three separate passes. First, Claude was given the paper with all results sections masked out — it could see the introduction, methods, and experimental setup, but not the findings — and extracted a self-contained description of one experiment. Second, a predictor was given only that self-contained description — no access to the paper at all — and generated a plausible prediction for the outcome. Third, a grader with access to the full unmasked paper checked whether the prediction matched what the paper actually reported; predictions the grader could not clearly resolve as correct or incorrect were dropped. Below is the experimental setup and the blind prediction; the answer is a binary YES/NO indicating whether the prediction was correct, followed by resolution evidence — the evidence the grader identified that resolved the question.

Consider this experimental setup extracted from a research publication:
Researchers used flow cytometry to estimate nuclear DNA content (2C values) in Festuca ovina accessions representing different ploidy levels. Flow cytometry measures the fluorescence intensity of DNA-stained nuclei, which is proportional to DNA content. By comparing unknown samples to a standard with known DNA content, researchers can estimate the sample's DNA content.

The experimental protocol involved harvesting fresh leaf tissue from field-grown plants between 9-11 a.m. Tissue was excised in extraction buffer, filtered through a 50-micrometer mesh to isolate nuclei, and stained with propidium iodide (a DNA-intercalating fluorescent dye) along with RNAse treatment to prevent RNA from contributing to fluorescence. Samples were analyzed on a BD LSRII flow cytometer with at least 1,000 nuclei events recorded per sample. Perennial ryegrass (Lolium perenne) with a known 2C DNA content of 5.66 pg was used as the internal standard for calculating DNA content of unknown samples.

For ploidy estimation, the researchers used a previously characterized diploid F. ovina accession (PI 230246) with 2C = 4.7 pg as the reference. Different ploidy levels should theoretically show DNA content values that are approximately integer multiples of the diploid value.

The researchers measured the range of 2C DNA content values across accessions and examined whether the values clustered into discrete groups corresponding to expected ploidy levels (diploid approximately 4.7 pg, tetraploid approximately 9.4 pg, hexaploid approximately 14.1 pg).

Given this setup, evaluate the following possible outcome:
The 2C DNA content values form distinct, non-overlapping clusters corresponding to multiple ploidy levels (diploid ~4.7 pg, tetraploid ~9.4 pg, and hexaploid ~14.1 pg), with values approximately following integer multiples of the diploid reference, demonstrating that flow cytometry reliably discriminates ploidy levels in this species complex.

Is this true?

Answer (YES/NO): NO